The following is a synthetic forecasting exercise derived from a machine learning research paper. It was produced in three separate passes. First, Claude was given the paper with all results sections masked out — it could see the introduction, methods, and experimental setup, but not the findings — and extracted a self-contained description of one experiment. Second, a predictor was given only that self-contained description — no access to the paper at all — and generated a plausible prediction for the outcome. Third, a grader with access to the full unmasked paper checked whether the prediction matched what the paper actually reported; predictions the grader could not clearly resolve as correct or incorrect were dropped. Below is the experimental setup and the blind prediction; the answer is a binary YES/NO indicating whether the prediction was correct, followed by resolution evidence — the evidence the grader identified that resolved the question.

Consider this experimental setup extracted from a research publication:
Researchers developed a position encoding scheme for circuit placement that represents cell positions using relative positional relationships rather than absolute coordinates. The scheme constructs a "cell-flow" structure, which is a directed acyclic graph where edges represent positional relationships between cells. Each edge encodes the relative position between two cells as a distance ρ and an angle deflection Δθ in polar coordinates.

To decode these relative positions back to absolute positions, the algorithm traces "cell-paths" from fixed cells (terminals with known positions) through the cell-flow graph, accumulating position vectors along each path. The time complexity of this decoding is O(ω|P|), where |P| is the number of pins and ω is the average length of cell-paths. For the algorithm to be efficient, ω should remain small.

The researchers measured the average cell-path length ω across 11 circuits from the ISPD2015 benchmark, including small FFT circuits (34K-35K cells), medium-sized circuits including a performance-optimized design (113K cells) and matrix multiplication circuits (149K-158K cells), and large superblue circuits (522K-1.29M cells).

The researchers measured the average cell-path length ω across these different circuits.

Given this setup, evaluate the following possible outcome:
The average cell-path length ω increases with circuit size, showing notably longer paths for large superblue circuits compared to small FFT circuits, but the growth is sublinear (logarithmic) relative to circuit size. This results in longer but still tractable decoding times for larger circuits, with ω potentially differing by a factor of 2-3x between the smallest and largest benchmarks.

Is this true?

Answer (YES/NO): NO